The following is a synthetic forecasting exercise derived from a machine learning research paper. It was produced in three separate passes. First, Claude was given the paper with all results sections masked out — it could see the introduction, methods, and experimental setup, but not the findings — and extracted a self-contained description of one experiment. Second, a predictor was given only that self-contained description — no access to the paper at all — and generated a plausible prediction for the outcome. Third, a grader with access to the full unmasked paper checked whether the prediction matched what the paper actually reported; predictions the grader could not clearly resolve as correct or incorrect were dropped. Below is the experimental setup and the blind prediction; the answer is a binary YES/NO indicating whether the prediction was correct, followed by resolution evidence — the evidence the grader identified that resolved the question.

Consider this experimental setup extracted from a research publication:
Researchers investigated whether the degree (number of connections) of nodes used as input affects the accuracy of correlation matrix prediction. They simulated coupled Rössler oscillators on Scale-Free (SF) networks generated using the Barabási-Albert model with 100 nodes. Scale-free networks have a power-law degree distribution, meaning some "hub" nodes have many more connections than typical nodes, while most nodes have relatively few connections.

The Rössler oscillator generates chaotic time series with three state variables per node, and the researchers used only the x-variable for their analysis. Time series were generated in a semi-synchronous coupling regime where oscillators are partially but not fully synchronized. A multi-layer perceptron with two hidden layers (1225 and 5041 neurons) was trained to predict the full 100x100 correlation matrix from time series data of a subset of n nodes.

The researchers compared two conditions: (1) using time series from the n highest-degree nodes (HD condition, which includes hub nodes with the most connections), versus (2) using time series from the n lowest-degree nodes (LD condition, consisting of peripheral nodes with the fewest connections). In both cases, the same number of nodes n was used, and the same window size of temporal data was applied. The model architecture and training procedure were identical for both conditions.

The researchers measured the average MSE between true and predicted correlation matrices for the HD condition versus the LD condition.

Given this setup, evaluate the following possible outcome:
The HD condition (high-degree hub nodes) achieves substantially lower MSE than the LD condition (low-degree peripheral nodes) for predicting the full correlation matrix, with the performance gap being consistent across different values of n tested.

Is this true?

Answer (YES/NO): NO